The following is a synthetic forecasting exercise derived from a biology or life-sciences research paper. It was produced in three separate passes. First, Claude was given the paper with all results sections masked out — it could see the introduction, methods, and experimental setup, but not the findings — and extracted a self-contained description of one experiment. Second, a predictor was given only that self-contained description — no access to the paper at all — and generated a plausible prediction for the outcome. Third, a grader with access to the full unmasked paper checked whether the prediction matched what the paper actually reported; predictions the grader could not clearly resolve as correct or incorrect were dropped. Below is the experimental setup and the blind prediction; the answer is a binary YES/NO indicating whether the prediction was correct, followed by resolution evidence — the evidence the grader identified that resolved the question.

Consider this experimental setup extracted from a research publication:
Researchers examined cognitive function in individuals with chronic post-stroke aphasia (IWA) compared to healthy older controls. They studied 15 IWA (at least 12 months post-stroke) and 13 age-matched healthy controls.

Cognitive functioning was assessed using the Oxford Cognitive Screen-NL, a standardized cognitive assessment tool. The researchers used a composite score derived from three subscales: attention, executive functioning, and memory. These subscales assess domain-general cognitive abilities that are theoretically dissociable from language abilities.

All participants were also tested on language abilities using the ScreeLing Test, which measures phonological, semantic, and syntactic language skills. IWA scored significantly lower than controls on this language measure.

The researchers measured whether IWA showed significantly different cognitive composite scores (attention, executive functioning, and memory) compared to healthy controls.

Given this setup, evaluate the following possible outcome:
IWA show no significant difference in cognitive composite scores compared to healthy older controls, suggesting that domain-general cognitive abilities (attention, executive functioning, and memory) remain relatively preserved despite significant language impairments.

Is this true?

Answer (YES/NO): YES